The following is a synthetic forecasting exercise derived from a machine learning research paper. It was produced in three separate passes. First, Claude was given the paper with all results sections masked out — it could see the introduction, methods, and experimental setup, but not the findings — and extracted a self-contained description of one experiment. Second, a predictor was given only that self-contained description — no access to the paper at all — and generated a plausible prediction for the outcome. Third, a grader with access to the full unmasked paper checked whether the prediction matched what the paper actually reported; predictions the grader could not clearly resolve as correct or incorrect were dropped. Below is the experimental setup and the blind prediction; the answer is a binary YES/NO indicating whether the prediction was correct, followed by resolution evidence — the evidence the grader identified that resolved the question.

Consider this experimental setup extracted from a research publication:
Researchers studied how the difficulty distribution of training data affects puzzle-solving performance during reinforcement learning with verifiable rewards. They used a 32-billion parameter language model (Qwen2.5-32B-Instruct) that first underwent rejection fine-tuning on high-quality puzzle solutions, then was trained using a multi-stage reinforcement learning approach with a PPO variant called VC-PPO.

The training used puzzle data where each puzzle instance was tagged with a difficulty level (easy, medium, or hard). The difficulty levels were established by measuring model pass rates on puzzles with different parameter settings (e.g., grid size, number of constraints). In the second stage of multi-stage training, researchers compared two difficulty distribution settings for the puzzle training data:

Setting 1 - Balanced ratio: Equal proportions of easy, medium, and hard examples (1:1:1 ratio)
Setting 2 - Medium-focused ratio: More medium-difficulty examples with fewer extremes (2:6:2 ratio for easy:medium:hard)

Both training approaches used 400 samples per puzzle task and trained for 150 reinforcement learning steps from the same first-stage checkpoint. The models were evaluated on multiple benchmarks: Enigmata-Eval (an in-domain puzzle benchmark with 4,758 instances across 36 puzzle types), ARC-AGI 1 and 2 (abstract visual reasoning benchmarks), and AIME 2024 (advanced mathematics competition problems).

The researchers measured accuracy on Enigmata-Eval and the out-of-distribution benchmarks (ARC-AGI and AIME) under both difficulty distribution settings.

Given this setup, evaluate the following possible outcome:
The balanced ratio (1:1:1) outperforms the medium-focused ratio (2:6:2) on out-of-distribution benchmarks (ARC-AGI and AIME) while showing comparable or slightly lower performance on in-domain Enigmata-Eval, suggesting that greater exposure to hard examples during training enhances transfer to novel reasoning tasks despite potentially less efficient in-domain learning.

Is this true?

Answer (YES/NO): NO